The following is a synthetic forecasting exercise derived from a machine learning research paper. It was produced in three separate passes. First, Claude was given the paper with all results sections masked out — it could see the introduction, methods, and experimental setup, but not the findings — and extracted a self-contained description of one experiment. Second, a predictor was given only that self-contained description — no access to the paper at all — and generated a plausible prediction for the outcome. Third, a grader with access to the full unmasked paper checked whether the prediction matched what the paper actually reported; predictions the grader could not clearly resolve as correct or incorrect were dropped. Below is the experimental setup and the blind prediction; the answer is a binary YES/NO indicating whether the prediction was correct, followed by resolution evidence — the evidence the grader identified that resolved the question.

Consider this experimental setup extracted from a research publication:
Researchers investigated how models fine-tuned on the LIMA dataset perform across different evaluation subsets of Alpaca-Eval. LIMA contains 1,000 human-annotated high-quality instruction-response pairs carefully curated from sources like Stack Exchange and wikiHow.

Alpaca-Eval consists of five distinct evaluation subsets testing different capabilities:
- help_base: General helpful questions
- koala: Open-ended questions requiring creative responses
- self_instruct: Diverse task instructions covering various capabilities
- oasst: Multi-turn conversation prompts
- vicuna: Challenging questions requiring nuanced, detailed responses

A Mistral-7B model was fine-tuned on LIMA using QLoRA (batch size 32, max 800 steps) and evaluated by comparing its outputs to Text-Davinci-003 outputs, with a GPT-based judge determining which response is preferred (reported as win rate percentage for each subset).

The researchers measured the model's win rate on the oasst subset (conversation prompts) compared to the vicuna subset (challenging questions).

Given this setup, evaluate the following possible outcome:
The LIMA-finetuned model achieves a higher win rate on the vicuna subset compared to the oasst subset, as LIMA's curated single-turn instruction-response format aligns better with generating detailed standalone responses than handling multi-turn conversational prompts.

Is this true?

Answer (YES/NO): NO